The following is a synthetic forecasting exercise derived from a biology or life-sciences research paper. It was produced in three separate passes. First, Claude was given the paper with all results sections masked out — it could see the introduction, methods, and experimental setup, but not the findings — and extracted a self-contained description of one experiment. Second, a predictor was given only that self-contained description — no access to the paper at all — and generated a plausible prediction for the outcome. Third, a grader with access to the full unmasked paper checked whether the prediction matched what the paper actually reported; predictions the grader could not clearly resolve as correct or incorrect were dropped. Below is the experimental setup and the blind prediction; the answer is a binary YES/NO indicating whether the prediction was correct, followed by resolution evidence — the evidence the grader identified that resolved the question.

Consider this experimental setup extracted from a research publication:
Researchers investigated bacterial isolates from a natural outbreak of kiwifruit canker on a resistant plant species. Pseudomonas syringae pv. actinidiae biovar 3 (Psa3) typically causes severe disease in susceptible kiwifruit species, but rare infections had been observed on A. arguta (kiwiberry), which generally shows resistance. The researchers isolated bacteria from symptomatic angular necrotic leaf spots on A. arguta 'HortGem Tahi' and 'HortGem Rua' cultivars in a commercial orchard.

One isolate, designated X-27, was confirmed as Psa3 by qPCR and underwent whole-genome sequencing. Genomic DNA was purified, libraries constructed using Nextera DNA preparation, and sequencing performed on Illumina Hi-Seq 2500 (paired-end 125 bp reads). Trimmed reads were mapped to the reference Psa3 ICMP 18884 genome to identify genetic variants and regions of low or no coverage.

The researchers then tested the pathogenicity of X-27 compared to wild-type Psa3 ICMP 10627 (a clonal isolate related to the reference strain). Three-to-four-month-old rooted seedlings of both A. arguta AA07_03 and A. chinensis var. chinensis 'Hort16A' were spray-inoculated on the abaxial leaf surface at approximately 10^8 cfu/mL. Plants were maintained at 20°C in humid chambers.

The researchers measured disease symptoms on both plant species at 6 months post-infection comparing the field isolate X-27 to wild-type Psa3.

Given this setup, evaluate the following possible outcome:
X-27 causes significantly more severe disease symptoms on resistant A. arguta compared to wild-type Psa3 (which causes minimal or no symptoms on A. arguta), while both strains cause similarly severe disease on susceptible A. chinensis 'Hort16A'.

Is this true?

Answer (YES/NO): YES